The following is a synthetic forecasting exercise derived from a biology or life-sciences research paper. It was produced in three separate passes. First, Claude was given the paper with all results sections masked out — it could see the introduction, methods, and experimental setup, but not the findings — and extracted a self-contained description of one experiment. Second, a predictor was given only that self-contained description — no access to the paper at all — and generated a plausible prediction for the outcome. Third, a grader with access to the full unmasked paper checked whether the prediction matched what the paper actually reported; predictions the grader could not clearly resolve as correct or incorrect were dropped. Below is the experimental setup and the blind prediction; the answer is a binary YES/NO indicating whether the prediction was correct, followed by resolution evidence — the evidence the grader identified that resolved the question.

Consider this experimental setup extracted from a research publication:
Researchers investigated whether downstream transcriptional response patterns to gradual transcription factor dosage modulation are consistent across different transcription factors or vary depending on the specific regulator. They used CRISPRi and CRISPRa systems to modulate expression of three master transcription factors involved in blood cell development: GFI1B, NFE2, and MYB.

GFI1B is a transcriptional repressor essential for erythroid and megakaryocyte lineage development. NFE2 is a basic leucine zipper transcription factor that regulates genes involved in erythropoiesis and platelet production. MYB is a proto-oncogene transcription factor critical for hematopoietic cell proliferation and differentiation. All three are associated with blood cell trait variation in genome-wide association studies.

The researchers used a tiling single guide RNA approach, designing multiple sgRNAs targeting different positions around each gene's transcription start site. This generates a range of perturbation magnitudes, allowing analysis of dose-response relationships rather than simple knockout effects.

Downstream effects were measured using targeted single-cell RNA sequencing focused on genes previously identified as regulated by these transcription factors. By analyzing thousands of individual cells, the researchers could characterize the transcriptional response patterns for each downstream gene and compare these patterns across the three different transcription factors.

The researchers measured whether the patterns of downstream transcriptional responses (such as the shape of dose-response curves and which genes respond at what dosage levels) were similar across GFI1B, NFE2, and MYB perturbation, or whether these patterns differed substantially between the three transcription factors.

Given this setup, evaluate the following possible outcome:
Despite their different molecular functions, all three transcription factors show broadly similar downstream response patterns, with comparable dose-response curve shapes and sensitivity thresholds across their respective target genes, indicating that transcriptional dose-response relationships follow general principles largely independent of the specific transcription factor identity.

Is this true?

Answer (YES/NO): NO